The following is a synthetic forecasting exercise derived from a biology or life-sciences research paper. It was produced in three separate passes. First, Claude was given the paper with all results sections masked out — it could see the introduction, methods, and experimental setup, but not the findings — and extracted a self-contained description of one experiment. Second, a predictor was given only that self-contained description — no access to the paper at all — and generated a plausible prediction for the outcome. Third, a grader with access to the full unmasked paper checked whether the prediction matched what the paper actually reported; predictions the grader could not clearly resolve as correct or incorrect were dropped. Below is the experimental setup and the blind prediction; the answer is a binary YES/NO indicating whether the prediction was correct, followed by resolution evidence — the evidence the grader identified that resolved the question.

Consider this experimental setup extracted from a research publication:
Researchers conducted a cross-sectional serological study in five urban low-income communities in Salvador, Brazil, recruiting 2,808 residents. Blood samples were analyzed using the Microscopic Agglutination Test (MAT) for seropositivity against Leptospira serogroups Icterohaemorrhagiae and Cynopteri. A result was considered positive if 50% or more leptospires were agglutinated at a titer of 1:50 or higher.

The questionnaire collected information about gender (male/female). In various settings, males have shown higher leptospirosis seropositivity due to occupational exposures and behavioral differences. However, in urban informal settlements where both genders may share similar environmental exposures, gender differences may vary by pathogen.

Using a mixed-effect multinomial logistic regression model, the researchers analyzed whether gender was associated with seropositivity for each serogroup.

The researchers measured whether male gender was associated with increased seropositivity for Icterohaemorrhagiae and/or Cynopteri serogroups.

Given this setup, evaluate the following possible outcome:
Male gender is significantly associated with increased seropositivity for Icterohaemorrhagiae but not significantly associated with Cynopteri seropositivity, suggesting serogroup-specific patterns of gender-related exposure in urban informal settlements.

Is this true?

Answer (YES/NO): YES